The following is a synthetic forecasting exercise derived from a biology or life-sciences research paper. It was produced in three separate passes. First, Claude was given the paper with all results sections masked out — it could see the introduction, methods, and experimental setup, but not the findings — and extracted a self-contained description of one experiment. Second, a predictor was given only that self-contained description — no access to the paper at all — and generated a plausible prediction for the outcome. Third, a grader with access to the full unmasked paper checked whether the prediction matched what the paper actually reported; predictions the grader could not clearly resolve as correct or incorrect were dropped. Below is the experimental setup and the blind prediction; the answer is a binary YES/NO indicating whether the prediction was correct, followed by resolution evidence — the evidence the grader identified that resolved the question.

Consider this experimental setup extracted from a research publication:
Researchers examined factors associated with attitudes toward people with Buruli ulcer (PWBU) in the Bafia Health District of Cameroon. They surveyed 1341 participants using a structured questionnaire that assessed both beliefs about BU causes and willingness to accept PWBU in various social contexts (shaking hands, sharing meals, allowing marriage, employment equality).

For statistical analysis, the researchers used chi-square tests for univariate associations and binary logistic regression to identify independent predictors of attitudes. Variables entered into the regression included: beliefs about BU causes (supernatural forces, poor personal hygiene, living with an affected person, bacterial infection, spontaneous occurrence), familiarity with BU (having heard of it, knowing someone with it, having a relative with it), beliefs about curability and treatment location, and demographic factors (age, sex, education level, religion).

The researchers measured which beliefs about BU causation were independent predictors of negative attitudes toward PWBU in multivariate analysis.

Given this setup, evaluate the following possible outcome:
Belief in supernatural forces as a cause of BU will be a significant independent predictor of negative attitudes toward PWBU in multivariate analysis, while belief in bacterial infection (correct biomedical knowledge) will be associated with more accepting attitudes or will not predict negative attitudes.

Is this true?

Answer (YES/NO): YES